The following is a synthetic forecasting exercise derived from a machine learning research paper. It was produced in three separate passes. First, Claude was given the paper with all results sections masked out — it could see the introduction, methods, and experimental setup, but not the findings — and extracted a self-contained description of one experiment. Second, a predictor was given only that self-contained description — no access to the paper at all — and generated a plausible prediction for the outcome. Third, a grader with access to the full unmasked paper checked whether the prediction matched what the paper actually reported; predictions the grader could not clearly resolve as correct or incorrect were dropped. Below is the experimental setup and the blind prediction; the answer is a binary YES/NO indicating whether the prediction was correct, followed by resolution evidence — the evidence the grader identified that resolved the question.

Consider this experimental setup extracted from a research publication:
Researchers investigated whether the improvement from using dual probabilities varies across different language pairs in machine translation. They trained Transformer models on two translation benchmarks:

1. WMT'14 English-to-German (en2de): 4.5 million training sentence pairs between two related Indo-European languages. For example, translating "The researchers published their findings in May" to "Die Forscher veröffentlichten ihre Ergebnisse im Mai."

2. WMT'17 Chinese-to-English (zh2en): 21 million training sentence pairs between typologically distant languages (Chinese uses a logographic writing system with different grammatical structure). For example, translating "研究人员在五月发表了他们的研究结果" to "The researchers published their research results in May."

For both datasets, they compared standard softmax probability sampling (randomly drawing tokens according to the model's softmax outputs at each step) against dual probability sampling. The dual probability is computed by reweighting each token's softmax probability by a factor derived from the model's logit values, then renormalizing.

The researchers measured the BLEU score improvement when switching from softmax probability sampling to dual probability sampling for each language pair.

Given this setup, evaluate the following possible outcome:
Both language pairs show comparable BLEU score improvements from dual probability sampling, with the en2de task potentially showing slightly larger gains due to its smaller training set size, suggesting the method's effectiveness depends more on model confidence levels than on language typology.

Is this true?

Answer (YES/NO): NO